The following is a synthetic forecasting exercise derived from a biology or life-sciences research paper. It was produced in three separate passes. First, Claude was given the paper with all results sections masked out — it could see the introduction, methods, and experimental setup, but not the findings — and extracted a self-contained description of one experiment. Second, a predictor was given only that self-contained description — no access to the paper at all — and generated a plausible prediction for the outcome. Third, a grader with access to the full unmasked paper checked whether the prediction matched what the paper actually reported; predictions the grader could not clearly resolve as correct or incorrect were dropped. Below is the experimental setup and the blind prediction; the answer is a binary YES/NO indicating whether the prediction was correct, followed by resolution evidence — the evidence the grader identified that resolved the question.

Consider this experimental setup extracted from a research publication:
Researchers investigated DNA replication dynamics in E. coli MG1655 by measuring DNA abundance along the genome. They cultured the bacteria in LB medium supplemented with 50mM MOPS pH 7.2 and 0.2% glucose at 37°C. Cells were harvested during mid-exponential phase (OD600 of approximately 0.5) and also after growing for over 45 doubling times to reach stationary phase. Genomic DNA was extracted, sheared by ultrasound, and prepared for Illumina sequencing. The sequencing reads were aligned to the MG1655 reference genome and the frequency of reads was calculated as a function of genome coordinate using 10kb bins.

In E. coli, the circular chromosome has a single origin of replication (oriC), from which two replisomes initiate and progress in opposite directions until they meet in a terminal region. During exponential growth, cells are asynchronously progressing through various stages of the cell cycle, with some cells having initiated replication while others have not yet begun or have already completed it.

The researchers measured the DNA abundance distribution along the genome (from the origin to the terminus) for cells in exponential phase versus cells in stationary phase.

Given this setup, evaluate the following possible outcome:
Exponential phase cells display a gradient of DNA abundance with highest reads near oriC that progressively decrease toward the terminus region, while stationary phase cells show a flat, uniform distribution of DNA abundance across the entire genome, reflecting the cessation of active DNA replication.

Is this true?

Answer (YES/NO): YES